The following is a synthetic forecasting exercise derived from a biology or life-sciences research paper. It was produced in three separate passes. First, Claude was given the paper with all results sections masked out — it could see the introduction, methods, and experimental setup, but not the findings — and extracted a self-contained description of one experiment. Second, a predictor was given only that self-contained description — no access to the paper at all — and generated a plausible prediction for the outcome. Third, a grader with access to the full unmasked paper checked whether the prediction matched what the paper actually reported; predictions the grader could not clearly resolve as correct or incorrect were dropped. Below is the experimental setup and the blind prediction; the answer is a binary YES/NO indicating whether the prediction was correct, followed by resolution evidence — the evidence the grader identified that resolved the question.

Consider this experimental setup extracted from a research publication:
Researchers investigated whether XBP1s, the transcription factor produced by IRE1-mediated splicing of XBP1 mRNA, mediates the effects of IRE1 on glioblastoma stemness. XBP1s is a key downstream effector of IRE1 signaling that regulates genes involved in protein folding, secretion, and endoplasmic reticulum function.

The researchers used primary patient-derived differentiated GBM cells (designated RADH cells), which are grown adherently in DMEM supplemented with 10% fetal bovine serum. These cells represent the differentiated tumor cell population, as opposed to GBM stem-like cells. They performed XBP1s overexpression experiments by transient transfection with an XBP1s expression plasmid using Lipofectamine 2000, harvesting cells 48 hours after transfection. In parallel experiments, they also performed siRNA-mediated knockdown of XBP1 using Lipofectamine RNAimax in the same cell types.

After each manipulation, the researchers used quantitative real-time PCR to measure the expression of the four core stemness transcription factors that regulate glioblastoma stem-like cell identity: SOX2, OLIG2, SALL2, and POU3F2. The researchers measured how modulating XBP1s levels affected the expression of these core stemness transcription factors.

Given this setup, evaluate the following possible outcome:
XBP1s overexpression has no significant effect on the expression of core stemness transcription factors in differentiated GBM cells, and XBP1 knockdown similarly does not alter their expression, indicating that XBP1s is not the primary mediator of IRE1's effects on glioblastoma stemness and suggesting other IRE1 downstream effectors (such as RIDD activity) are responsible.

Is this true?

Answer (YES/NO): NO